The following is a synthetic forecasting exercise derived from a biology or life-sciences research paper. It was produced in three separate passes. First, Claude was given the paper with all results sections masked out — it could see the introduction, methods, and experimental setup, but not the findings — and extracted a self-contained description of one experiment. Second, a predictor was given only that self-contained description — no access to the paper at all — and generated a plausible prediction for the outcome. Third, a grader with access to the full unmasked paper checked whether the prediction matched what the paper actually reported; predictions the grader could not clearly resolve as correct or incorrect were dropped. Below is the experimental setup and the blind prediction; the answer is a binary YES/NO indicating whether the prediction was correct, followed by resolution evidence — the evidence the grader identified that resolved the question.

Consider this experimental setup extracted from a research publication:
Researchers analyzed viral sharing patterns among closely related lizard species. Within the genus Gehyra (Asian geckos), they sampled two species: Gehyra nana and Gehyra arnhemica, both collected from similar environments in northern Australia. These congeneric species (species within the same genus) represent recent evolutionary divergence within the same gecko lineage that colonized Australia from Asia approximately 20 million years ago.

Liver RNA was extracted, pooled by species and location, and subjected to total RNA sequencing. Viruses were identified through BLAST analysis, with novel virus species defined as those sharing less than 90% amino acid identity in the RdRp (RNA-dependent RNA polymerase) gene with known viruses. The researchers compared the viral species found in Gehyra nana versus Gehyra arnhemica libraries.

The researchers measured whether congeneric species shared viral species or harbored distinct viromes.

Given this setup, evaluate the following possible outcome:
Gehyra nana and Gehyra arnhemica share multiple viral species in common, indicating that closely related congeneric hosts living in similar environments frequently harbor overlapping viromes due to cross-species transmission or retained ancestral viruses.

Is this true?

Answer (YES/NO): NO